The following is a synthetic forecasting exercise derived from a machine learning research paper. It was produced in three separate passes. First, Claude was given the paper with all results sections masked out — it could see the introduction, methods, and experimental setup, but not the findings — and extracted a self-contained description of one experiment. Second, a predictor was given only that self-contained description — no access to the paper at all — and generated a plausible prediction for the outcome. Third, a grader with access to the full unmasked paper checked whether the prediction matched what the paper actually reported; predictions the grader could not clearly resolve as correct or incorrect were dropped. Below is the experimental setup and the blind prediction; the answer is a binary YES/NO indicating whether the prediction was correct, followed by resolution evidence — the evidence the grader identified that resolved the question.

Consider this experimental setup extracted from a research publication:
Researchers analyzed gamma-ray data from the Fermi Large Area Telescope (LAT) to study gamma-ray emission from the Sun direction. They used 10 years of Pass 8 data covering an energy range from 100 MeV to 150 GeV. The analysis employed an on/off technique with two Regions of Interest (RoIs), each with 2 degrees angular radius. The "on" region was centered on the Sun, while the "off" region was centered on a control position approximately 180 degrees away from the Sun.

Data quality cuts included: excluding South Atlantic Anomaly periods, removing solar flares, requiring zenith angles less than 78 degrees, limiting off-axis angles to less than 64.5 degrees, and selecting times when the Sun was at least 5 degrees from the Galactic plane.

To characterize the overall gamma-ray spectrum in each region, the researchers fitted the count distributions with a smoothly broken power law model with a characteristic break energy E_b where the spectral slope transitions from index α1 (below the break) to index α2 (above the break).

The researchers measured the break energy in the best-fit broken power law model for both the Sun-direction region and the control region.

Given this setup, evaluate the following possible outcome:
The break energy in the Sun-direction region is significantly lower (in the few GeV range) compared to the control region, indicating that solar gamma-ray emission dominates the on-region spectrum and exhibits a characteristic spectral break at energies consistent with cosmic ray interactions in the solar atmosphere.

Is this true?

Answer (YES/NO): NO